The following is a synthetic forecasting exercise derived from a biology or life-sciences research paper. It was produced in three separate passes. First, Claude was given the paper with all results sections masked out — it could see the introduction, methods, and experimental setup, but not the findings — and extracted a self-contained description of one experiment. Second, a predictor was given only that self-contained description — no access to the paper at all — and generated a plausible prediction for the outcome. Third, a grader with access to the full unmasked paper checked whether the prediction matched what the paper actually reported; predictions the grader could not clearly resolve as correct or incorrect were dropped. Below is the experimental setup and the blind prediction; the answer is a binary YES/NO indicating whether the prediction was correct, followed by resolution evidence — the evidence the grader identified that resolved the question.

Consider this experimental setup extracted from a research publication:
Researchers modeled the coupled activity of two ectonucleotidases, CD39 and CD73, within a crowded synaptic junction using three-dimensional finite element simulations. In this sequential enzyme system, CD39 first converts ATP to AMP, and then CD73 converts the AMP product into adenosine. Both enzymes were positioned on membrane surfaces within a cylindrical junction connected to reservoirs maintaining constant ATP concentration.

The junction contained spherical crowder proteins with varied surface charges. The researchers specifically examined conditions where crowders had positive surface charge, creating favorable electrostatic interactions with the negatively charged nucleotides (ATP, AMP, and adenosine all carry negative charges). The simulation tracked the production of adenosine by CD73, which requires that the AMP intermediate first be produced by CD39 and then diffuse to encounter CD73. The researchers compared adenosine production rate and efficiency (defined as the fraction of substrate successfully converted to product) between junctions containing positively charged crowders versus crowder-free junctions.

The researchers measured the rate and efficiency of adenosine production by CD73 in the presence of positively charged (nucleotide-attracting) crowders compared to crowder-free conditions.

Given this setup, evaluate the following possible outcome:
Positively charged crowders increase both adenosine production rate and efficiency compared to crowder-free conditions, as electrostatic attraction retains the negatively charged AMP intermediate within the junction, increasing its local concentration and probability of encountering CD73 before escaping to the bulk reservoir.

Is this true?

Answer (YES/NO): NO